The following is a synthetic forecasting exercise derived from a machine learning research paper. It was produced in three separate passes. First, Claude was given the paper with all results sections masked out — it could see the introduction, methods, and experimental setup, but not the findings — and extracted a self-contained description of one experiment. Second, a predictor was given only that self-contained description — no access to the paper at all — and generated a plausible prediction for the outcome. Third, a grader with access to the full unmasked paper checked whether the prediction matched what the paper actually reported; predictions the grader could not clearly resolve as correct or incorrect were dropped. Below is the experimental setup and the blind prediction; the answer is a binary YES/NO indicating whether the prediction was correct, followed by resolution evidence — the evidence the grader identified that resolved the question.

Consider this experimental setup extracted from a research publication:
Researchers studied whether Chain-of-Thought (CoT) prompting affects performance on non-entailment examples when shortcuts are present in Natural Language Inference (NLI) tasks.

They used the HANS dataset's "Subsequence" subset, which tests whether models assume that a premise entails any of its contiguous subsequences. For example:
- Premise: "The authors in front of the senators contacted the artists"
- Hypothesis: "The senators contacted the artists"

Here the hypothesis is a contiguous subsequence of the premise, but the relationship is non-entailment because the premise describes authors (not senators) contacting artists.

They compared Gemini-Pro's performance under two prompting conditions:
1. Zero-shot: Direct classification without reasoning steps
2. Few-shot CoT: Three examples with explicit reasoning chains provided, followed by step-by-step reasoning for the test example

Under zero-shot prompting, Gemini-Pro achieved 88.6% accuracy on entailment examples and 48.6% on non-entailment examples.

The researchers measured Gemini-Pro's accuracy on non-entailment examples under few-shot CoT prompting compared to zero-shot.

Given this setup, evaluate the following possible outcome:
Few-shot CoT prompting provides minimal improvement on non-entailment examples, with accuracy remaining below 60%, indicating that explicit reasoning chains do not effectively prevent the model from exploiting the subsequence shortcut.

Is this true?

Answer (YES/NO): NO